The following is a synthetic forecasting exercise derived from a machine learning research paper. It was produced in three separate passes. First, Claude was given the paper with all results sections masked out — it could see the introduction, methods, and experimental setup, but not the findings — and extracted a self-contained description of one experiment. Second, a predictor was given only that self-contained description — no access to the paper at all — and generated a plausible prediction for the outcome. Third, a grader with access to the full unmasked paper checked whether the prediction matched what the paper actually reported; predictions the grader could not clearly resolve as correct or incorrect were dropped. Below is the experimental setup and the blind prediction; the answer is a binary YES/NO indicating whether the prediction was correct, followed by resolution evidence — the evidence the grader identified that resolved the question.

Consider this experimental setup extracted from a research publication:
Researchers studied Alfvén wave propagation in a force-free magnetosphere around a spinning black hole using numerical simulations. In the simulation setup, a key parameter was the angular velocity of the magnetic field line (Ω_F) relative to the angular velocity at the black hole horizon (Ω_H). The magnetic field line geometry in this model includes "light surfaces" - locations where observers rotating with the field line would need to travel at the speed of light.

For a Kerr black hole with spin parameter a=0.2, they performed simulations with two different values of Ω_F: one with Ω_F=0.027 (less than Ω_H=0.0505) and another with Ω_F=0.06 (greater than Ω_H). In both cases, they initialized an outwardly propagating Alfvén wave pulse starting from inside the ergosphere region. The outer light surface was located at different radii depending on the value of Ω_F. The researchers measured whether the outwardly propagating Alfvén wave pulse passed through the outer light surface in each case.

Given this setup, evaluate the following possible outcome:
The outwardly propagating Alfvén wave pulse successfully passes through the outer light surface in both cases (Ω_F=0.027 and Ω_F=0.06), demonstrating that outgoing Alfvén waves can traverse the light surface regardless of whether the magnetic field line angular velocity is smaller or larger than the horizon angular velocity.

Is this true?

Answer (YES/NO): NO